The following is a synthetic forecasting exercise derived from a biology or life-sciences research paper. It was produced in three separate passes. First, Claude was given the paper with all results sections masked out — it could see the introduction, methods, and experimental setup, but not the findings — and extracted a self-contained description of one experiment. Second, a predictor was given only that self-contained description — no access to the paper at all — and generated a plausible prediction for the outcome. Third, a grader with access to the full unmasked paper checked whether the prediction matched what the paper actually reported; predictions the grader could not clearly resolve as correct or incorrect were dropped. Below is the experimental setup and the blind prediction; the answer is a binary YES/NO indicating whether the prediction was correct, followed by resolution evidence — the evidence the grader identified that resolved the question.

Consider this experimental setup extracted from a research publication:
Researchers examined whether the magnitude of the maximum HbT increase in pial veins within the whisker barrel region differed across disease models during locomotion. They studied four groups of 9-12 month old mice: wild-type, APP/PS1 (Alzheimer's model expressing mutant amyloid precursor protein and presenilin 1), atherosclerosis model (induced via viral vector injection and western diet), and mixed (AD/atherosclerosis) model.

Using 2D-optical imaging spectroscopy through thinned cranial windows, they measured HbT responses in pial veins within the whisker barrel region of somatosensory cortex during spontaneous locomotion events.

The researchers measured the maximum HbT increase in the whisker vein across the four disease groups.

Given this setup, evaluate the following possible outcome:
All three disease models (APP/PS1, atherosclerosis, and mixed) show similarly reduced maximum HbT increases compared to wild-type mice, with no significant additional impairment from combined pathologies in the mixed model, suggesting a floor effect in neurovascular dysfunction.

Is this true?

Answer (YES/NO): NO